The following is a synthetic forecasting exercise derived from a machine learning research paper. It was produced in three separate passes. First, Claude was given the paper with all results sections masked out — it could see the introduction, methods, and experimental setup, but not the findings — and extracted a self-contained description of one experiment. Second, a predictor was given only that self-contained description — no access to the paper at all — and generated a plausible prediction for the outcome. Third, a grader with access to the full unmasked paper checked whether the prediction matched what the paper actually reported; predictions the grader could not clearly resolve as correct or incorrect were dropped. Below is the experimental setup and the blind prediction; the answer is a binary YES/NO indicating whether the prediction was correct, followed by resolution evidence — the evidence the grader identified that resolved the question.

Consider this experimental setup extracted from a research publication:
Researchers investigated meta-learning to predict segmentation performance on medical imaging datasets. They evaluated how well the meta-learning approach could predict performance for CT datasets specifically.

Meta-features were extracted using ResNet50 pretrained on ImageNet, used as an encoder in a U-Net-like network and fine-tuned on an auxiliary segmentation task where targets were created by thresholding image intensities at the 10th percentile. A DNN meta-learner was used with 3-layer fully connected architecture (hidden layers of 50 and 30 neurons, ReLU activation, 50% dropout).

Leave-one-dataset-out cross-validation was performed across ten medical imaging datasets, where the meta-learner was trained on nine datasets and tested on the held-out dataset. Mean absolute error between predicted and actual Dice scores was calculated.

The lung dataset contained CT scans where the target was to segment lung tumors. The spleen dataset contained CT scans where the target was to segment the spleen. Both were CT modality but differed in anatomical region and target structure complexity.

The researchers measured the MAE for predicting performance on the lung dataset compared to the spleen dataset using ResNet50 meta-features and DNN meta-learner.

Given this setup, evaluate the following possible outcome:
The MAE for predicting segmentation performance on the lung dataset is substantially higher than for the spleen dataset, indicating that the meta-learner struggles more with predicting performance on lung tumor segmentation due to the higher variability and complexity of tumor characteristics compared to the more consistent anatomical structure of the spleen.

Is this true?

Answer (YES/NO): YES